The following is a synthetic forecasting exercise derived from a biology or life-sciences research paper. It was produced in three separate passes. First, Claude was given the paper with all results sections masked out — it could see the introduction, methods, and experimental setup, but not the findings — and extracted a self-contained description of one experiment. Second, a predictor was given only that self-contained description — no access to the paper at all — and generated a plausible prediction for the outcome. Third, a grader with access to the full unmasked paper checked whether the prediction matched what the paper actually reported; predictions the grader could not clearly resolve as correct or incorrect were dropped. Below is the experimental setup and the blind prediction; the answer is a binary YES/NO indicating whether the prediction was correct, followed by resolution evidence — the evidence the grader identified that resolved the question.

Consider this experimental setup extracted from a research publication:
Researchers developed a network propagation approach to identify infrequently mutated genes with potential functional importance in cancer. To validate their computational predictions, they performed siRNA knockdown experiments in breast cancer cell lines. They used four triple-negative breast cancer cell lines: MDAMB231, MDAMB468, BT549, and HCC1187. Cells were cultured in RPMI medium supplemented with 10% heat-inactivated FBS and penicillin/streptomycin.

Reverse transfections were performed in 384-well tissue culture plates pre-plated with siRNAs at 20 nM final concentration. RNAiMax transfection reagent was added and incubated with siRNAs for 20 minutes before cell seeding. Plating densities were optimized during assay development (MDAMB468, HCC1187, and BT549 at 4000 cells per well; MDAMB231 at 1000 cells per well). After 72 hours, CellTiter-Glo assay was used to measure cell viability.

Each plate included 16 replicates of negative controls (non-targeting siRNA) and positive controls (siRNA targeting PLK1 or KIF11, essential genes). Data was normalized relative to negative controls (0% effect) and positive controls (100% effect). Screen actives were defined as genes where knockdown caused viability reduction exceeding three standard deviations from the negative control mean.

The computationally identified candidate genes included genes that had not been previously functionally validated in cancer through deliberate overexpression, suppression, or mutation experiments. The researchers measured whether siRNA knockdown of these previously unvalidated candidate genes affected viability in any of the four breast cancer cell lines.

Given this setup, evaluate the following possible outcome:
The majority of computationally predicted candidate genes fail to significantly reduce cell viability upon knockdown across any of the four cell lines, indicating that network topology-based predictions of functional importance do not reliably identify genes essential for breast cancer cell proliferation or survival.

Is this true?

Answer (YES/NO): NO